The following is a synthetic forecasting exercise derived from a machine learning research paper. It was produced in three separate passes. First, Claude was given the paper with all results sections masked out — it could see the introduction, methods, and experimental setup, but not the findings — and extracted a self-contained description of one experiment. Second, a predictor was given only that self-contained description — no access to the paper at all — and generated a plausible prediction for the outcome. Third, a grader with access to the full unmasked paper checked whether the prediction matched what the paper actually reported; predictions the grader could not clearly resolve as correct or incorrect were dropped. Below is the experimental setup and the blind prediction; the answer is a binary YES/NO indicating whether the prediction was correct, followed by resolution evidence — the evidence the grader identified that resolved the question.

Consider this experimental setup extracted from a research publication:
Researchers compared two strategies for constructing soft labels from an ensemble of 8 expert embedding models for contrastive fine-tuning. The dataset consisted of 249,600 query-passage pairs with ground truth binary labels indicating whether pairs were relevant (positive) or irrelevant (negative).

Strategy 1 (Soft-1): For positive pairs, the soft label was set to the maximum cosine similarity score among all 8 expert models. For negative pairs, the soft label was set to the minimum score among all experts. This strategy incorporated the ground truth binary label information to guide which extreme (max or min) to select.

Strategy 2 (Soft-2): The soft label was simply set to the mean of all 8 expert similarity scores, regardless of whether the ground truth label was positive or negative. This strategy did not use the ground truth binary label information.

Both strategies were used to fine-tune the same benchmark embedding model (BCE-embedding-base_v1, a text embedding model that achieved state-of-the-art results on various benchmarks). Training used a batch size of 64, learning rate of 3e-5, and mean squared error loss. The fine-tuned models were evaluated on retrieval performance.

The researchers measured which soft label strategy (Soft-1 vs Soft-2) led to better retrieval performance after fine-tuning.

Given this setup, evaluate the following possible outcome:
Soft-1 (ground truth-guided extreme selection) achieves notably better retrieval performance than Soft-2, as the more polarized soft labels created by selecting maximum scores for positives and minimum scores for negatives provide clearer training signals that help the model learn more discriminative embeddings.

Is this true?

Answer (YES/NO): NO